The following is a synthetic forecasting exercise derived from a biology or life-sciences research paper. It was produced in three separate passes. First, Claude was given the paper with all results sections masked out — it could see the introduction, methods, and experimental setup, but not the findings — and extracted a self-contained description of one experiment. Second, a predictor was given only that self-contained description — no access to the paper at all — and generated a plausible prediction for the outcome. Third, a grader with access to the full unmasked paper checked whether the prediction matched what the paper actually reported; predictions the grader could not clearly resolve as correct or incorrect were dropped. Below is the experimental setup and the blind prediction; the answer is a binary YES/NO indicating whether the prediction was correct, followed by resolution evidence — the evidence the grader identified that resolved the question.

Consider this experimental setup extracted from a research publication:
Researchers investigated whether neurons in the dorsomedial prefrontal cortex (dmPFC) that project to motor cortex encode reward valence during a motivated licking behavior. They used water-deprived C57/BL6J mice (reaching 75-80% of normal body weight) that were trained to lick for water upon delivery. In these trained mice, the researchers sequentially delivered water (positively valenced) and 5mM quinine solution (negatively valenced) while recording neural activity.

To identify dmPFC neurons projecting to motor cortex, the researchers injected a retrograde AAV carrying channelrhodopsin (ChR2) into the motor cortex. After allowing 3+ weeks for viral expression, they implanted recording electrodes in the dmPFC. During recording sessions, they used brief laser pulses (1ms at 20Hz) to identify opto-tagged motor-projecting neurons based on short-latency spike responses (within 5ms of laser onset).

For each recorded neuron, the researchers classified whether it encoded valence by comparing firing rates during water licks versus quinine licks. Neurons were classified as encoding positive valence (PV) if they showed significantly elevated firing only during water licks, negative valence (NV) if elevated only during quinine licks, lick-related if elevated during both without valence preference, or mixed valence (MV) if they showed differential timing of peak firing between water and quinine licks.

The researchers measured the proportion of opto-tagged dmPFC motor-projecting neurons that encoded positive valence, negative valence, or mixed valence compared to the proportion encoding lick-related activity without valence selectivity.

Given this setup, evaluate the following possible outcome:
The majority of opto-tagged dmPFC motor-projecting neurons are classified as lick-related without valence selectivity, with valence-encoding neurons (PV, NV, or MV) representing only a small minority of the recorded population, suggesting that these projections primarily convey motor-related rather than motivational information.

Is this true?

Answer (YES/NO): NO